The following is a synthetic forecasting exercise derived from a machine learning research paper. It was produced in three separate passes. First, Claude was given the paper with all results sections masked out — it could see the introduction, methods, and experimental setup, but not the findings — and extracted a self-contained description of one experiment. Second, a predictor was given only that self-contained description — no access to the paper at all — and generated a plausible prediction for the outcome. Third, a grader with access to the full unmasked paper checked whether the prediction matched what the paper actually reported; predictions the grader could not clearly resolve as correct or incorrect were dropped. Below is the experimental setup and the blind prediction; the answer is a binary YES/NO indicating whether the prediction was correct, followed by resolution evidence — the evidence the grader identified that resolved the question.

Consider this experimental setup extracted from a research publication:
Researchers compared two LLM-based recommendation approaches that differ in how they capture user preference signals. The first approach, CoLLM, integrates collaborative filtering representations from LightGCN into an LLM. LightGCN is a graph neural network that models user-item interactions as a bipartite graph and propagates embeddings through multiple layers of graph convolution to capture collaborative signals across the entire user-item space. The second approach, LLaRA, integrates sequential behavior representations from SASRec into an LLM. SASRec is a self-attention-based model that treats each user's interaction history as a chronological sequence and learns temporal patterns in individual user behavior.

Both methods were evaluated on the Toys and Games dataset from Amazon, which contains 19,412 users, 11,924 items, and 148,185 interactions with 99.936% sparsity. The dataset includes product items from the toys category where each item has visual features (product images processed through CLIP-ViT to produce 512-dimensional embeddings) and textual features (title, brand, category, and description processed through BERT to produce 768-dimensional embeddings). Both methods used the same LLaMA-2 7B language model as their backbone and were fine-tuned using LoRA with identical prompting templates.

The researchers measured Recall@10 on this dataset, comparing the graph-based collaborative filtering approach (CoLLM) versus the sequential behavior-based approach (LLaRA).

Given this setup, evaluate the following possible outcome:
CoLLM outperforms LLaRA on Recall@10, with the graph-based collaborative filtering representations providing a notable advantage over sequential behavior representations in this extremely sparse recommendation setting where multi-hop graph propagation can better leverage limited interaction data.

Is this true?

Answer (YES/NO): NO